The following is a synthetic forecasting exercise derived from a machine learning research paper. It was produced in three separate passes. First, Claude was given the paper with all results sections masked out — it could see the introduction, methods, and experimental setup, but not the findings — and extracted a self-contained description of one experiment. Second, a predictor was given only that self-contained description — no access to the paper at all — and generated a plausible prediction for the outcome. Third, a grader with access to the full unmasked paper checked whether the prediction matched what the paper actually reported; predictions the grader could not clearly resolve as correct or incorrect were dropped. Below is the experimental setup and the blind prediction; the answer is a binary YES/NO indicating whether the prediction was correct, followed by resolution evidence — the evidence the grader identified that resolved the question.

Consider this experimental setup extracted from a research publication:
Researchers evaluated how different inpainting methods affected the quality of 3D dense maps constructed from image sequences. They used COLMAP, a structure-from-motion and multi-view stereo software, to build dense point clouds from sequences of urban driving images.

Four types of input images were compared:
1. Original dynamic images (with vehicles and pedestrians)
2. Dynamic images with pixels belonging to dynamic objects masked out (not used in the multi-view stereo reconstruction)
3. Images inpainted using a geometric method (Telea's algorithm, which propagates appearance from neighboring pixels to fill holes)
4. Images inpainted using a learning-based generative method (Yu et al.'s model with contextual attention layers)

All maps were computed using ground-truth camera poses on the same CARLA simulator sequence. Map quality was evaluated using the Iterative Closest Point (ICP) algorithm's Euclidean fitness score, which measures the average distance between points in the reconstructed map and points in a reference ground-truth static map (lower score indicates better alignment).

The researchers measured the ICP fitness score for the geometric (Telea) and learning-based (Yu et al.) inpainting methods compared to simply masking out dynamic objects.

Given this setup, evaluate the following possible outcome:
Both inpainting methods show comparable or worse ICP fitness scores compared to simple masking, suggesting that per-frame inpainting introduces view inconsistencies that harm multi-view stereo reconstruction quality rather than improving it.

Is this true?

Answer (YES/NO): YES